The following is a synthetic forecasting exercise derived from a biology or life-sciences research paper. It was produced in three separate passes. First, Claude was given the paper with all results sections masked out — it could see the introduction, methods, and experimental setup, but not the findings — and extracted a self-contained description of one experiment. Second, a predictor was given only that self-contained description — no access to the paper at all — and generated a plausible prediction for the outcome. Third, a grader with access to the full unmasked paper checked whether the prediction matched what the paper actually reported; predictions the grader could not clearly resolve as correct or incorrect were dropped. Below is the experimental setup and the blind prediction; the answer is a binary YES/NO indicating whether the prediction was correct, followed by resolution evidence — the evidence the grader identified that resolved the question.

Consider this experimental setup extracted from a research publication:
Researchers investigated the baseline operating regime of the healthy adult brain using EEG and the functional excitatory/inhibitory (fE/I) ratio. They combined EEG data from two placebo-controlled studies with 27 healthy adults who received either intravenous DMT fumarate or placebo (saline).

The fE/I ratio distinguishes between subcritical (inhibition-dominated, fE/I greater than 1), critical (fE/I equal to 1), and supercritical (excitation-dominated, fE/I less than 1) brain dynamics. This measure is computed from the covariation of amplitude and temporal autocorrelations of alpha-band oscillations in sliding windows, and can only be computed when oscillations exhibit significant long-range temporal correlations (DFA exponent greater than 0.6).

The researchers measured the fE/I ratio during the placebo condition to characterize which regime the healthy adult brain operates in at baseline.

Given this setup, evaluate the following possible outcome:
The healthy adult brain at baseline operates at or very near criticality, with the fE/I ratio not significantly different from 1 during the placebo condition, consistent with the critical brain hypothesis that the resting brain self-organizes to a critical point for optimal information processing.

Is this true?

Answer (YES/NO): NO